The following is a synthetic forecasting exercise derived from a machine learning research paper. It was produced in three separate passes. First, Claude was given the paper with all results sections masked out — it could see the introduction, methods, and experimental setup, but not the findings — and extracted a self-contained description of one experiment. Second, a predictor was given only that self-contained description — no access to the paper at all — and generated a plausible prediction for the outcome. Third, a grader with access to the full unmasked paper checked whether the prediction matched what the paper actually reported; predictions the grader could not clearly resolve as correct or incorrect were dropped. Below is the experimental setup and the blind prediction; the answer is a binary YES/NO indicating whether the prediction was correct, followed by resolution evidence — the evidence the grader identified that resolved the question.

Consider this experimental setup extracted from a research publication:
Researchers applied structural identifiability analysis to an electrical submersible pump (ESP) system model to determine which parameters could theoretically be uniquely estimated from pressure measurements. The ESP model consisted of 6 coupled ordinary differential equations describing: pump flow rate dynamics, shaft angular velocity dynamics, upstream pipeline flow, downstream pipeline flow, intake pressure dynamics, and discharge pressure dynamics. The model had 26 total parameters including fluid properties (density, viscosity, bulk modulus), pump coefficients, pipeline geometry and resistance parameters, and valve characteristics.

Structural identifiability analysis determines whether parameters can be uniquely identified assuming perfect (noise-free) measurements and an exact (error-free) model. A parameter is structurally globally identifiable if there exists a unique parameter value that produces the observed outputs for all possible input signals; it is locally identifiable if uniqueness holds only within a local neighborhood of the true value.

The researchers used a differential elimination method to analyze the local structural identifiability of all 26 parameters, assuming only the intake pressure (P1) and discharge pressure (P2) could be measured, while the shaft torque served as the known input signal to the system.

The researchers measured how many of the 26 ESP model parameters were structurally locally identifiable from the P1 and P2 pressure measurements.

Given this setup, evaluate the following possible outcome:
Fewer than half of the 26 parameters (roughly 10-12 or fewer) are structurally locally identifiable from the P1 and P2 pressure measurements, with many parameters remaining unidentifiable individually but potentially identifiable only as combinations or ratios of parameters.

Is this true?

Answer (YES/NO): YES